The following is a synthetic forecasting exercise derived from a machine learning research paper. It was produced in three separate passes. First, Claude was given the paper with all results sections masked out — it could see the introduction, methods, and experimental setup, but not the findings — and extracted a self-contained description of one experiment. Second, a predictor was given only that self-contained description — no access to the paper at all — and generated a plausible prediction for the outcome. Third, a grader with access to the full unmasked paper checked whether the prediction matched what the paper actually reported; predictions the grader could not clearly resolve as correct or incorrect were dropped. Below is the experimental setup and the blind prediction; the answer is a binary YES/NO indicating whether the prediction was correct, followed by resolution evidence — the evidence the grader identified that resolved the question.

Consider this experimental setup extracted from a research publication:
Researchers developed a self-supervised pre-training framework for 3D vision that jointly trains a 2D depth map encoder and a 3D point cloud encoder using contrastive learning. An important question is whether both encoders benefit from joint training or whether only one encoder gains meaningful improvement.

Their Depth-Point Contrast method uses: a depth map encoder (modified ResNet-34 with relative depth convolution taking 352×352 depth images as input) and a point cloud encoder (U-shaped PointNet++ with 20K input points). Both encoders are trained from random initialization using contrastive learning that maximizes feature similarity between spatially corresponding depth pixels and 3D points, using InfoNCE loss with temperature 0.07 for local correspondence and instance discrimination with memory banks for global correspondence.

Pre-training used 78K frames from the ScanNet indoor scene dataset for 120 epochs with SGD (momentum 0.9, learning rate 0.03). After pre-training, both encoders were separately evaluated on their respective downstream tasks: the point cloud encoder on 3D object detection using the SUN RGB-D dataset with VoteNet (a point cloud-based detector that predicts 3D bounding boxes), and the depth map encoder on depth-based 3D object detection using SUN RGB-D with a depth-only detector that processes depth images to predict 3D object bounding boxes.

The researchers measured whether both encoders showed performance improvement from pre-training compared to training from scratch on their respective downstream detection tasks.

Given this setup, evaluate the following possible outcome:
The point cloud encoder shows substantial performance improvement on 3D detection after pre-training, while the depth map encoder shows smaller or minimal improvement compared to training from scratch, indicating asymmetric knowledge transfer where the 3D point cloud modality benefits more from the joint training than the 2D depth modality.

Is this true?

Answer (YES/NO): NO